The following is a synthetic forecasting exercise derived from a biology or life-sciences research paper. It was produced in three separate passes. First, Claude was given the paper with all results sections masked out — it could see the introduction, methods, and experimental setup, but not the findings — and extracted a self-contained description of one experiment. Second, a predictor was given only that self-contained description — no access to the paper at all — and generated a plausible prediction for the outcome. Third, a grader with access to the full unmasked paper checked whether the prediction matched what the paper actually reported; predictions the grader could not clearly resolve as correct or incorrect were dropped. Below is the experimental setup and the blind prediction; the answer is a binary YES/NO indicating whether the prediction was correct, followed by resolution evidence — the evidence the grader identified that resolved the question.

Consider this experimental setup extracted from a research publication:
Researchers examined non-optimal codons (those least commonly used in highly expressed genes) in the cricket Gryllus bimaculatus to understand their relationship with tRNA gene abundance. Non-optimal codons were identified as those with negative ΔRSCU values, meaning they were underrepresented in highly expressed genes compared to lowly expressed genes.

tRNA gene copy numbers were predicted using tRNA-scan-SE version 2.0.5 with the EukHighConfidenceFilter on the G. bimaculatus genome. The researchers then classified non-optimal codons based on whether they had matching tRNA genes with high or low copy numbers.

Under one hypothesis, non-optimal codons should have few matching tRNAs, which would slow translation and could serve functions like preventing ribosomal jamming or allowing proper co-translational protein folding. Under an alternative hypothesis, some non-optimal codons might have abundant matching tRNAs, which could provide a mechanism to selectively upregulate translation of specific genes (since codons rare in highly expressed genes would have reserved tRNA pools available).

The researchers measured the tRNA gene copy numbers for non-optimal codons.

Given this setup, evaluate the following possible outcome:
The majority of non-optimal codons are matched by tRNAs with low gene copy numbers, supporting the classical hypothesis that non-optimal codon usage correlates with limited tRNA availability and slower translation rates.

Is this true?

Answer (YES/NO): NO